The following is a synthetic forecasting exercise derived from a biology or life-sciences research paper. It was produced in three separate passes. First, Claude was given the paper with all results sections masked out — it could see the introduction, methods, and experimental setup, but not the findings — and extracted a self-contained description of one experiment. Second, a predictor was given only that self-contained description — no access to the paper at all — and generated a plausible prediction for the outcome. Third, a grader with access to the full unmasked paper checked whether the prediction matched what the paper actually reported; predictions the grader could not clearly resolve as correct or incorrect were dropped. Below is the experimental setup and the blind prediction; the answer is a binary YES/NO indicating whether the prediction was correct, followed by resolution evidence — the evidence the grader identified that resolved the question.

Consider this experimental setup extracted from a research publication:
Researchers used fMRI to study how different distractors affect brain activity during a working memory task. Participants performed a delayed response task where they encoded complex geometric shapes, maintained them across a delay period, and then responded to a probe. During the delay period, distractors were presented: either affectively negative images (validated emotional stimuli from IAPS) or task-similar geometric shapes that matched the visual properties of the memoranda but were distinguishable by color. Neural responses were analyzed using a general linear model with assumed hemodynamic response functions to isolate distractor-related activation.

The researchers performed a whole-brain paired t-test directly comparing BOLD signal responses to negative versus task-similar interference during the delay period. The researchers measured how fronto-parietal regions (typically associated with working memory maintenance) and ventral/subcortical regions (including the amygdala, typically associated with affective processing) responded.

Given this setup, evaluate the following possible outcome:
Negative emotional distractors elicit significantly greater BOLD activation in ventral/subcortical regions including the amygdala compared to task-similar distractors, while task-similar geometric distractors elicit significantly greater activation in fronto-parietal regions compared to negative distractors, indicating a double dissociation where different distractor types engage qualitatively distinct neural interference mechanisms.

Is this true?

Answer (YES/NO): YES